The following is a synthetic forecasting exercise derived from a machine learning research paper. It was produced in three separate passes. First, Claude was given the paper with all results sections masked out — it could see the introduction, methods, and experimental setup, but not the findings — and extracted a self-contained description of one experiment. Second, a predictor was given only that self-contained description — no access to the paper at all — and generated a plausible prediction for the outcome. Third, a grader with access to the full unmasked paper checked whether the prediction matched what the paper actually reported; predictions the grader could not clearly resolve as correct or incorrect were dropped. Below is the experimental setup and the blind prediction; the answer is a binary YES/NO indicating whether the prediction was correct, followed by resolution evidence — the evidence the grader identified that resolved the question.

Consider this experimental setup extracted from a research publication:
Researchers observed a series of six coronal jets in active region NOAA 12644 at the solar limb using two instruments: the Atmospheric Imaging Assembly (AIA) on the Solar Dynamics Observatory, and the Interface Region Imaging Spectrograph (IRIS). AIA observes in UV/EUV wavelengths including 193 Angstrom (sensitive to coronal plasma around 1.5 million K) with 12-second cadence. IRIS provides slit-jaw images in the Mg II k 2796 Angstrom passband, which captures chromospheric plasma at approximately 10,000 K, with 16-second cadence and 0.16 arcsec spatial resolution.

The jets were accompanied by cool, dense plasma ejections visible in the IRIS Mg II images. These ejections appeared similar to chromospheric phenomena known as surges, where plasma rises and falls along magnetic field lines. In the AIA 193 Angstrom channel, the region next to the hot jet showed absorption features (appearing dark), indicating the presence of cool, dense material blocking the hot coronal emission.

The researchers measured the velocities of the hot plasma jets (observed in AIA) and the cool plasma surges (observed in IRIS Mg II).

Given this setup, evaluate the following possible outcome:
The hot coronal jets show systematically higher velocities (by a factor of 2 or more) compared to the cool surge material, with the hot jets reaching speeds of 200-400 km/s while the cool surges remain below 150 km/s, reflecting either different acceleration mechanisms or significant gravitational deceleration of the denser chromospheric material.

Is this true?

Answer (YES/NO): YES